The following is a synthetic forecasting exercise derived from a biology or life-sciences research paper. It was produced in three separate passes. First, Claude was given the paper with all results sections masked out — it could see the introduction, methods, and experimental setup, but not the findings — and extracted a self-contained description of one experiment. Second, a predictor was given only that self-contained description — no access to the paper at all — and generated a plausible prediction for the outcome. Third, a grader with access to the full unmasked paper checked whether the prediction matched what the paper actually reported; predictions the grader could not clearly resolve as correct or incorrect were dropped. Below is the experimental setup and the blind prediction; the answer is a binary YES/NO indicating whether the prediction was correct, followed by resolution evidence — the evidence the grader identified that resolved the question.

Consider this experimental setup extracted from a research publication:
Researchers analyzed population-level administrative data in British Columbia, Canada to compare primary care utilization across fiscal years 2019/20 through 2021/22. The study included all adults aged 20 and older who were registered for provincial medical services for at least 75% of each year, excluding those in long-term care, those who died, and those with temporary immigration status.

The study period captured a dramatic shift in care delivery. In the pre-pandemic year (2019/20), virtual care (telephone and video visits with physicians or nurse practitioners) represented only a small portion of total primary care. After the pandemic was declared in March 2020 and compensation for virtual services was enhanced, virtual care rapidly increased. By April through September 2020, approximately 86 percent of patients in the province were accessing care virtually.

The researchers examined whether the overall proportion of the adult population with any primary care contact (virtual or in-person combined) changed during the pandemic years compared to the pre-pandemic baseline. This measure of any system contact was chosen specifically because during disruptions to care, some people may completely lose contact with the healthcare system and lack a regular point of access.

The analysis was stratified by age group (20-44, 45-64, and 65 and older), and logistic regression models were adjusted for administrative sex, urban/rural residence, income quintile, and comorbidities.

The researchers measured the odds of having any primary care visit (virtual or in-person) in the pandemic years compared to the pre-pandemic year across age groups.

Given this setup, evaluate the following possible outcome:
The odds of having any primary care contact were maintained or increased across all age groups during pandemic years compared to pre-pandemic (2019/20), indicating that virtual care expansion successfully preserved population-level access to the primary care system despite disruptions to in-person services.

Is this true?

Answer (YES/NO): NO